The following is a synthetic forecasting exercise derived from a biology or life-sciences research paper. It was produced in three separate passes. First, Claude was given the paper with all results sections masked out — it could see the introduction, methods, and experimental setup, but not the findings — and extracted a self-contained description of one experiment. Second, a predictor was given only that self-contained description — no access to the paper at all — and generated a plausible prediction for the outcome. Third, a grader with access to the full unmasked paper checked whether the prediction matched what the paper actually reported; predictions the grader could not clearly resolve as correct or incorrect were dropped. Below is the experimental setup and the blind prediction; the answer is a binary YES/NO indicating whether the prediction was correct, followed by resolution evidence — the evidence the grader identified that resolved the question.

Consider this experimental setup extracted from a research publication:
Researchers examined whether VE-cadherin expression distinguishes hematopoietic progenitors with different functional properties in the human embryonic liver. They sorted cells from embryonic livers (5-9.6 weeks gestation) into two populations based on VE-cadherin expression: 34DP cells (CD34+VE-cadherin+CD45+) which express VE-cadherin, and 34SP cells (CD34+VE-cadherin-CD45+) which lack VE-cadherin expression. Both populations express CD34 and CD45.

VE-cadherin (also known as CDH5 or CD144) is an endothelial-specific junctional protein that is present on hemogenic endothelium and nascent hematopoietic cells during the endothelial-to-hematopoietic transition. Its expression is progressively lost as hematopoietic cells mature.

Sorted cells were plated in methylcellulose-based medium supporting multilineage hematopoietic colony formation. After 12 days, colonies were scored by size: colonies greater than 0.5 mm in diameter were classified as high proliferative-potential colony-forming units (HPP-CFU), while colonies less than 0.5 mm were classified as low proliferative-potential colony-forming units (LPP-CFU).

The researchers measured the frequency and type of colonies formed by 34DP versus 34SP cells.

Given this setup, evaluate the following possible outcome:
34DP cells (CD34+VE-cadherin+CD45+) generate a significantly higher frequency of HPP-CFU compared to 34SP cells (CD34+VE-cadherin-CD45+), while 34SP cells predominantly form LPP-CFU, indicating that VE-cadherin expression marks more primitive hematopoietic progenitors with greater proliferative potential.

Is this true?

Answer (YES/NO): YES